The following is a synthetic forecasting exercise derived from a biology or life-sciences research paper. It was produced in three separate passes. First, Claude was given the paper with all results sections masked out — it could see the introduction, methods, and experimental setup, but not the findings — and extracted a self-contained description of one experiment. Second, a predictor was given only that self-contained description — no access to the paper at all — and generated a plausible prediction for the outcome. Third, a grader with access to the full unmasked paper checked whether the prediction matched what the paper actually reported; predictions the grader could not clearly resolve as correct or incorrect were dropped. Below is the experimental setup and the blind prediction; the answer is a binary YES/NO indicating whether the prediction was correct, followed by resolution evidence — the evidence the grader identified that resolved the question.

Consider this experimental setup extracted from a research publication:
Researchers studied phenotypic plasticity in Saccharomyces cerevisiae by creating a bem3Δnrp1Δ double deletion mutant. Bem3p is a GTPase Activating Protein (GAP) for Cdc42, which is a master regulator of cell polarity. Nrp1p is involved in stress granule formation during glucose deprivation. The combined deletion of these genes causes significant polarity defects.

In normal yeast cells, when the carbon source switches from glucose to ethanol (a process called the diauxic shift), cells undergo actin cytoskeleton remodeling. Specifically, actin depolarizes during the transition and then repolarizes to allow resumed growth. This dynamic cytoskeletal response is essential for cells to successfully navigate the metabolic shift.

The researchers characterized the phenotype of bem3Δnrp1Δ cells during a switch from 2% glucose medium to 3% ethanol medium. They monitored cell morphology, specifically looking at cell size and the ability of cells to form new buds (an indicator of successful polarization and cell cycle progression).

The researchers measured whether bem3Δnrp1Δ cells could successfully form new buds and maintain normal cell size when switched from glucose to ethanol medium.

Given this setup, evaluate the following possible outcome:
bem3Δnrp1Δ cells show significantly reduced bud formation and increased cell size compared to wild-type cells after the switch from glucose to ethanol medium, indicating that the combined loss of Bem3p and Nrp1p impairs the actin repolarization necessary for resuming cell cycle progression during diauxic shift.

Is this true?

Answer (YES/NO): YES